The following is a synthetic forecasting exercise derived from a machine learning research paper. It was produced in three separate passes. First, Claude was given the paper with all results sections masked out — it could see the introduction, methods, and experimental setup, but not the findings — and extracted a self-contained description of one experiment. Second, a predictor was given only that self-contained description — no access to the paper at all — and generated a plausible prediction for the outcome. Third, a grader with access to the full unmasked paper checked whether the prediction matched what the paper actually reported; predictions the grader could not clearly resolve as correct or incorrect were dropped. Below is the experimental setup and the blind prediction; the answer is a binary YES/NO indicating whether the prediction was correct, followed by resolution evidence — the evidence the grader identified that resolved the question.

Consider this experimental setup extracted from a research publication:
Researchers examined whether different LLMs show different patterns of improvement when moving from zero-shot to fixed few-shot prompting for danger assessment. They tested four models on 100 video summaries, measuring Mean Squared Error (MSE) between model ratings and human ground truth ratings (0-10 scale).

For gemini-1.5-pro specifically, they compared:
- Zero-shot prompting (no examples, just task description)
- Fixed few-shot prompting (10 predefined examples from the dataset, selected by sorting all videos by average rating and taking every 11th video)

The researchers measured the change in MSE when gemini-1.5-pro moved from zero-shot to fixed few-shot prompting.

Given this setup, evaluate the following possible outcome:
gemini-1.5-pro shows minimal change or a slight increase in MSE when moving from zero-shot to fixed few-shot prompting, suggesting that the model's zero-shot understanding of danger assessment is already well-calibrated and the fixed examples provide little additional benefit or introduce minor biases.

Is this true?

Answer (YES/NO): NO